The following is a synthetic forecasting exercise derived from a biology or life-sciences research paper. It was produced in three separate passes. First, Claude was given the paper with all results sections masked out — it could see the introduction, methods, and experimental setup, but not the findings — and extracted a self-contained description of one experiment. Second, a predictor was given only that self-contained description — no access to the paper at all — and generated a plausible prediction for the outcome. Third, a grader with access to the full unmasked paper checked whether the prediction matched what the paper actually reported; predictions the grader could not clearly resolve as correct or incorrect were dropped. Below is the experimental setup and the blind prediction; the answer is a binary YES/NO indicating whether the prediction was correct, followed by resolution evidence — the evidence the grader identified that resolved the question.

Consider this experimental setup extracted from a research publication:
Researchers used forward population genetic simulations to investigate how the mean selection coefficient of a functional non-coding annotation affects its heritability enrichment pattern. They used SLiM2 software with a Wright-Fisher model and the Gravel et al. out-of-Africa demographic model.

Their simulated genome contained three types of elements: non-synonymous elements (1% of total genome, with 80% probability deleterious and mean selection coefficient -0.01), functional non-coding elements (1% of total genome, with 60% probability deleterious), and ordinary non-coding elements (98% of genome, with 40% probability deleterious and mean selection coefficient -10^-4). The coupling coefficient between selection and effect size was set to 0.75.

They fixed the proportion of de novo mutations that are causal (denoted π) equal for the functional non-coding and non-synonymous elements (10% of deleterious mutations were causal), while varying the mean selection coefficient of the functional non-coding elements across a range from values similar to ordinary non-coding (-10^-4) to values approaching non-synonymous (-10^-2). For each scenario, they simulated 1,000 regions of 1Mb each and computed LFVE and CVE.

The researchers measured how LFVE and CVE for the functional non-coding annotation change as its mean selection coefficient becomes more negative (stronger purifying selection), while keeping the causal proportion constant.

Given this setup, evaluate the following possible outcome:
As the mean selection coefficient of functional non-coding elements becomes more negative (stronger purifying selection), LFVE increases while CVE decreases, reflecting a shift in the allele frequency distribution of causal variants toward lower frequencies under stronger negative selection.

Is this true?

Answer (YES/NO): NO